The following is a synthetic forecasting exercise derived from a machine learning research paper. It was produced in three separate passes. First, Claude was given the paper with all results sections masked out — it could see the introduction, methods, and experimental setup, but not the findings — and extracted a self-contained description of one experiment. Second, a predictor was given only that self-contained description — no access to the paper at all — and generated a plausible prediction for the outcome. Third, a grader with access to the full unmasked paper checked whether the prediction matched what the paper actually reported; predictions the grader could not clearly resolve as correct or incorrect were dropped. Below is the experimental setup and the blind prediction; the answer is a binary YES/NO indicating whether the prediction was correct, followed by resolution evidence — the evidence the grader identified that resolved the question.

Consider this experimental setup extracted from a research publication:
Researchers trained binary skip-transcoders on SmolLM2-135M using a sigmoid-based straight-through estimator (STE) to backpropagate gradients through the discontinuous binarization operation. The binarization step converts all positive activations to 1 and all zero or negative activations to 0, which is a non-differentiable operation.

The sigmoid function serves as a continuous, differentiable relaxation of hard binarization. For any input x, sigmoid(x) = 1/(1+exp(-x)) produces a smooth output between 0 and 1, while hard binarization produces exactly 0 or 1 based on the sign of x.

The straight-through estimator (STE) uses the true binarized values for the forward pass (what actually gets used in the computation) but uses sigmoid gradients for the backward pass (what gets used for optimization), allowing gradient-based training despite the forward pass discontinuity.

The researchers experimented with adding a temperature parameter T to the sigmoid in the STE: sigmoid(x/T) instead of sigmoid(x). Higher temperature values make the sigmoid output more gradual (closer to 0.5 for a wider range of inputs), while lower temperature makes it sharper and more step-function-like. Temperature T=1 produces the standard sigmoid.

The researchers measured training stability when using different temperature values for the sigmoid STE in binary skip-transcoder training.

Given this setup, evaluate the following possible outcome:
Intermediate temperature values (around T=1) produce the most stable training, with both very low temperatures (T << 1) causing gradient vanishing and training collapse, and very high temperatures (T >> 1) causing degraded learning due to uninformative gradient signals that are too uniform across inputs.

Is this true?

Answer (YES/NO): NO